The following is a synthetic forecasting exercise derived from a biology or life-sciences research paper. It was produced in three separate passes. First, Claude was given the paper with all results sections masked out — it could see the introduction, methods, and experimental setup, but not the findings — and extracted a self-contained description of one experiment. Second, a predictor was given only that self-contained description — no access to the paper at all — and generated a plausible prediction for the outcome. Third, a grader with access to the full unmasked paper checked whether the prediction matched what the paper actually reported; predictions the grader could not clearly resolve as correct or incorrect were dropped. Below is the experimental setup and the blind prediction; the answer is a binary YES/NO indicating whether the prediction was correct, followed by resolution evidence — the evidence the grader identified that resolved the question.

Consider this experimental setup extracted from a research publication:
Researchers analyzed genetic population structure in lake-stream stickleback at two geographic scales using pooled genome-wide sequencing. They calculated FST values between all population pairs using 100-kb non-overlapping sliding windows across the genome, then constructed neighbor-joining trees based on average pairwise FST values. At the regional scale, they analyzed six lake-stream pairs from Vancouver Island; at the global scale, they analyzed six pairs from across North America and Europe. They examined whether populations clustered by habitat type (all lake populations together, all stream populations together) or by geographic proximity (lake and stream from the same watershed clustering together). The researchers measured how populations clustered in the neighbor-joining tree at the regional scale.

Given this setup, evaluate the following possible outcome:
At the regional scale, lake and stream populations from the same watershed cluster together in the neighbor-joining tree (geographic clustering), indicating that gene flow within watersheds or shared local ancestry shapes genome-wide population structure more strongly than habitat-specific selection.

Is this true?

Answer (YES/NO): YES